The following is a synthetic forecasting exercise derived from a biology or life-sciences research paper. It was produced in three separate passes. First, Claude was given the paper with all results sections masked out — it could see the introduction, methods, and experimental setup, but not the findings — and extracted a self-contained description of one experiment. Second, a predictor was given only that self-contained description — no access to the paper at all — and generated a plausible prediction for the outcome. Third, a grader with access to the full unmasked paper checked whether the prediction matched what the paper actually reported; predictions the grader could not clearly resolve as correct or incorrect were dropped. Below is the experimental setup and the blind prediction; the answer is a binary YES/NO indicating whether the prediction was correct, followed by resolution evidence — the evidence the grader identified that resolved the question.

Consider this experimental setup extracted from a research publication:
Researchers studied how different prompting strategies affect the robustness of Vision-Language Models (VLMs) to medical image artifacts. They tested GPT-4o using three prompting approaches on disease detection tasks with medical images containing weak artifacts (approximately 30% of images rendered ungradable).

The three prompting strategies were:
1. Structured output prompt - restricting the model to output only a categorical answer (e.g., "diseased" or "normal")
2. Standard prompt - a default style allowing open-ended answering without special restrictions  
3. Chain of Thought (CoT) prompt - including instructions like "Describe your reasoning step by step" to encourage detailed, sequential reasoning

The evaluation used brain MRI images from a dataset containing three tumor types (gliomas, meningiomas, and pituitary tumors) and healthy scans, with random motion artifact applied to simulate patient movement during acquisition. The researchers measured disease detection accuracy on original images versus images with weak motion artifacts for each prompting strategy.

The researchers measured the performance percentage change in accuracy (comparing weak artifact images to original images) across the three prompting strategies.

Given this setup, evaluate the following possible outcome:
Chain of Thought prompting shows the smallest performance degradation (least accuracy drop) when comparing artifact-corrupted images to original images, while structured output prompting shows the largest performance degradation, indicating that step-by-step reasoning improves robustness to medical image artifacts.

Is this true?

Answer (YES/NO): NO